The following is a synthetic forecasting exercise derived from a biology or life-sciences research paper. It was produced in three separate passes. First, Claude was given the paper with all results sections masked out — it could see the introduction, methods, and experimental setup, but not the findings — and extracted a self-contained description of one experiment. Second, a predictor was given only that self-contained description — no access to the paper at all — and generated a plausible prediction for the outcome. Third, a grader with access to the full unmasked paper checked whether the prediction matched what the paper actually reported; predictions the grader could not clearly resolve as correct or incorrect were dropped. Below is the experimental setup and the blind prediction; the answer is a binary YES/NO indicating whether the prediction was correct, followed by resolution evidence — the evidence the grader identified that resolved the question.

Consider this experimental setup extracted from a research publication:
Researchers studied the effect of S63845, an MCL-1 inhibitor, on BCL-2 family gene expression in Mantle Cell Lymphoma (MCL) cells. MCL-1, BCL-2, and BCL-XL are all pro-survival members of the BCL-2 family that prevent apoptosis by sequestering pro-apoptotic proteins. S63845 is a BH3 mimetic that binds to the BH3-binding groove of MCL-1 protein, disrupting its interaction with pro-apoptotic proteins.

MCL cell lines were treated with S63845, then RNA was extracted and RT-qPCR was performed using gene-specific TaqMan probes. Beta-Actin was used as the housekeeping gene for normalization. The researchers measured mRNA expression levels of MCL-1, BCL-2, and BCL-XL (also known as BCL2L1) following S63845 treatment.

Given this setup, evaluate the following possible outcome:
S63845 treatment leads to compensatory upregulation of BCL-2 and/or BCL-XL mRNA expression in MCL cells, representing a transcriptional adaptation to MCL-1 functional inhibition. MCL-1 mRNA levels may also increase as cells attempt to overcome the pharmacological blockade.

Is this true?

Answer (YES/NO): NO